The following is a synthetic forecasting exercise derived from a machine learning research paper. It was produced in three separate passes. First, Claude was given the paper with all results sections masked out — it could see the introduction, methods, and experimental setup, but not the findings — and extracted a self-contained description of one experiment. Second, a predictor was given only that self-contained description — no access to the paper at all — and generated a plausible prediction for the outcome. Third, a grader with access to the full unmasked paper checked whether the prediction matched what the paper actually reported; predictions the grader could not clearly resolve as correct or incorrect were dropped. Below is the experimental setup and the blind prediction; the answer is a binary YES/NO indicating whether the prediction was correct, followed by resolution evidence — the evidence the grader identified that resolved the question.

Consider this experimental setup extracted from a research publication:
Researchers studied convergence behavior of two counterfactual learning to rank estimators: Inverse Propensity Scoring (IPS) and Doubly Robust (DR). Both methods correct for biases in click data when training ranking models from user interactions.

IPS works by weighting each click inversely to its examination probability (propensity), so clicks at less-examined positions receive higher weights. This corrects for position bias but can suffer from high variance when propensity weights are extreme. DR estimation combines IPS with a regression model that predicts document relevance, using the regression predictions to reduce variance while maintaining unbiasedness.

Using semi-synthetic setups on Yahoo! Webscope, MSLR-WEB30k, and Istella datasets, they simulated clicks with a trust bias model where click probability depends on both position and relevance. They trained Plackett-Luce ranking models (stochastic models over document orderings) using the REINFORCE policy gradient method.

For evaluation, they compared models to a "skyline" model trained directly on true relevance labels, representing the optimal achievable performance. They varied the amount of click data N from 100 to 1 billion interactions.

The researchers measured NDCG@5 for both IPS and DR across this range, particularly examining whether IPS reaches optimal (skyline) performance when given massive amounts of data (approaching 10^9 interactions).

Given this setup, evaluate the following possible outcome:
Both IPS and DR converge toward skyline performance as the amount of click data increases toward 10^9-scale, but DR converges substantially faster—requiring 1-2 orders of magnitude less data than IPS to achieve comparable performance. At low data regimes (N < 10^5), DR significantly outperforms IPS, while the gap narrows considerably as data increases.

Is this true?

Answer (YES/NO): NO